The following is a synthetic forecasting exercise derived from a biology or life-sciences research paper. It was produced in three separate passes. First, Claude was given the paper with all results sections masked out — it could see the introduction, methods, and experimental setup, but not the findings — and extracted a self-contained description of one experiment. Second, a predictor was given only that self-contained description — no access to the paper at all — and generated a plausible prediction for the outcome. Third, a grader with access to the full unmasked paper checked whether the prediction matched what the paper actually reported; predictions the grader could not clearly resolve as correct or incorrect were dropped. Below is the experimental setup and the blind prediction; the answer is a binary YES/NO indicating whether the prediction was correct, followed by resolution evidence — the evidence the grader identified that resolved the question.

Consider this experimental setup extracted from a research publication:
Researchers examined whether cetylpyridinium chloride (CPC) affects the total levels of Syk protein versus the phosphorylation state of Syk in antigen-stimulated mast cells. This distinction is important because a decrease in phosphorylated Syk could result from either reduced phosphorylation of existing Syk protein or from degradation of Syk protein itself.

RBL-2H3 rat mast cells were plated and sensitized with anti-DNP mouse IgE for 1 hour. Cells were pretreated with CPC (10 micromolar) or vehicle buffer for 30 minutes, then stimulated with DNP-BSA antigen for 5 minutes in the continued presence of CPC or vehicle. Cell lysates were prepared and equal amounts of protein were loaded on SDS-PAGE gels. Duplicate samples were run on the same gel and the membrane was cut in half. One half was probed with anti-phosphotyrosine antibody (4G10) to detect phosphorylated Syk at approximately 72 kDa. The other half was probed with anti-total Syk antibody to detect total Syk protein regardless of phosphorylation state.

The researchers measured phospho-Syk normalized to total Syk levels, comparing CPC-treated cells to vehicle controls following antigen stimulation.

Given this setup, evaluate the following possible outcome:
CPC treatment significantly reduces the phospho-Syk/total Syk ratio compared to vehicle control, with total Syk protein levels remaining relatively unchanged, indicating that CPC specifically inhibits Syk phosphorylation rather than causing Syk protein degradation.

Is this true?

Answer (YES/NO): YES